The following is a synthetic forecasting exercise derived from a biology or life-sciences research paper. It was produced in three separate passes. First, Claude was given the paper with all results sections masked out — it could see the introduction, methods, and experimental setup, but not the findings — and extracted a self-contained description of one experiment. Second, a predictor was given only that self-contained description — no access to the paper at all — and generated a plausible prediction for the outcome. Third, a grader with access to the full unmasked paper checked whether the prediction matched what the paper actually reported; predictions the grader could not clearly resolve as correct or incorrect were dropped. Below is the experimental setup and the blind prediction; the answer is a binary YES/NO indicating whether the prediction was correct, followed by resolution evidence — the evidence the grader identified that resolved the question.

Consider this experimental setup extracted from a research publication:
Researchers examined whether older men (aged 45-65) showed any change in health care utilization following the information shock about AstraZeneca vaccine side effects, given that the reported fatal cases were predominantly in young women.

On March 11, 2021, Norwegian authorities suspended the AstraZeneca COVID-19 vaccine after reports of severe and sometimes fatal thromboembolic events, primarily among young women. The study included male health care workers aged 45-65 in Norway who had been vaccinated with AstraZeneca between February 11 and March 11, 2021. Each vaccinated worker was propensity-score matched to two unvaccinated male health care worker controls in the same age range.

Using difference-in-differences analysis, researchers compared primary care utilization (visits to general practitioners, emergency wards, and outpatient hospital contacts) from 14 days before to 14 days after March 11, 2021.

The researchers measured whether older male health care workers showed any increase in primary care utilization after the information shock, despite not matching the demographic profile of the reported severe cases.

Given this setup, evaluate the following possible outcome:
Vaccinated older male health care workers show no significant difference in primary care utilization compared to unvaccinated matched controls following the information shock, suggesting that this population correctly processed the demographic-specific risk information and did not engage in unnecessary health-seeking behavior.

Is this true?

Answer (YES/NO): NO